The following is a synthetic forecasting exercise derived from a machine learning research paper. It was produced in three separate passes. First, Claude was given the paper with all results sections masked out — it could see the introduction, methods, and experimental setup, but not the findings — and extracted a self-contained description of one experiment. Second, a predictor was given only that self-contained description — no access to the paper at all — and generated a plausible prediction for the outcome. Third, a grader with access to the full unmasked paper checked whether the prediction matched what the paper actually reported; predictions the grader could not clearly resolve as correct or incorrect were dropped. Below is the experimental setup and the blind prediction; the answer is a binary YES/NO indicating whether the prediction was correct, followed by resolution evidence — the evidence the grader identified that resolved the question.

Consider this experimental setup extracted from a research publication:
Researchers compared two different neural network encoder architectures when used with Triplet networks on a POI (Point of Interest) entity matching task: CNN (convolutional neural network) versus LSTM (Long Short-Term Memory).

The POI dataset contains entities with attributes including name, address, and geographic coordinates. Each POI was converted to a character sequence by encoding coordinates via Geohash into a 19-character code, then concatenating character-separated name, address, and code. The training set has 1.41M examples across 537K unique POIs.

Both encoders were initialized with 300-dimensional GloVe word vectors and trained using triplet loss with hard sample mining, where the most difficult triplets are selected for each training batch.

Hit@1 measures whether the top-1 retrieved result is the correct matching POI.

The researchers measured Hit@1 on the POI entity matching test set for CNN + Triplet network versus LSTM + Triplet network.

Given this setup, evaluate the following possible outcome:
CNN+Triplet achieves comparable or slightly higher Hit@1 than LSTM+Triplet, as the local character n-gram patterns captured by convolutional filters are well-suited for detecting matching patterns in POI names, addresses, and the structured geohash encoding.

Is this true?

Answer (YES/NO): NO